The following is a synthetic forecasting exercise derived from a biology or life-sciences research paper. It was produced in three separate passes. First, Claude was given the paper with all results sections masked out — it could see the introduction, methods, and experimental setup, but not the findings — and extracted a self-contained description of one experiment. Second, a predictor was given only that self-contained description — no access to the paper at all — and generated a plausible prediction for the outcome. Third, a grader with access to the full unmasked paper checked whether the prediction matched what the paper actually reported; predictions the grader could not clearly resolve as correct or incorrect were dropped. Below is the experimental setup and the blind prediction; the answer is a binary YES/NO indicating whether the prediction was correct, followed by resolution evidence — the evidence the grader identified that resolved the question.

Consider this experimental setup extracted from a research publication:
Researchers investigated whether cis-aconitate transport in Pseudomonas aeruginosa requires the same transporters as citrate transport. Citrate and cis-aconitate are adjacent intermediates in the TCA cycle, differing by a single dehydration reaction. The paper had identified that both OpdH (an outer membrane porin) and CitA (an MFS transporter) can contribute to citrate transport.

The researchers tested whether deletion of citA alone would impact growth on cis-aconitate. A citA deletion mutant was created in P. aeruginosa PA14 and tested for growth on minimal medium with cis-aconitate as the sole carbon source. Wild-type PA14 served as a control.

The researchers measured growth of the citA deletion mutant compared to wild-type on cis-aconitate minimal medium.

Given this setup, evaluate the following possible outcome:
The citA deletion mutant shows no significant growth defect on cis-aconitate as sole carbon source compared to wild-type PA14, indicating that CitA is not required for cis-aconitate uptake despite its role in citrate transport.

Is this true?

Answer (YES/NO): YES